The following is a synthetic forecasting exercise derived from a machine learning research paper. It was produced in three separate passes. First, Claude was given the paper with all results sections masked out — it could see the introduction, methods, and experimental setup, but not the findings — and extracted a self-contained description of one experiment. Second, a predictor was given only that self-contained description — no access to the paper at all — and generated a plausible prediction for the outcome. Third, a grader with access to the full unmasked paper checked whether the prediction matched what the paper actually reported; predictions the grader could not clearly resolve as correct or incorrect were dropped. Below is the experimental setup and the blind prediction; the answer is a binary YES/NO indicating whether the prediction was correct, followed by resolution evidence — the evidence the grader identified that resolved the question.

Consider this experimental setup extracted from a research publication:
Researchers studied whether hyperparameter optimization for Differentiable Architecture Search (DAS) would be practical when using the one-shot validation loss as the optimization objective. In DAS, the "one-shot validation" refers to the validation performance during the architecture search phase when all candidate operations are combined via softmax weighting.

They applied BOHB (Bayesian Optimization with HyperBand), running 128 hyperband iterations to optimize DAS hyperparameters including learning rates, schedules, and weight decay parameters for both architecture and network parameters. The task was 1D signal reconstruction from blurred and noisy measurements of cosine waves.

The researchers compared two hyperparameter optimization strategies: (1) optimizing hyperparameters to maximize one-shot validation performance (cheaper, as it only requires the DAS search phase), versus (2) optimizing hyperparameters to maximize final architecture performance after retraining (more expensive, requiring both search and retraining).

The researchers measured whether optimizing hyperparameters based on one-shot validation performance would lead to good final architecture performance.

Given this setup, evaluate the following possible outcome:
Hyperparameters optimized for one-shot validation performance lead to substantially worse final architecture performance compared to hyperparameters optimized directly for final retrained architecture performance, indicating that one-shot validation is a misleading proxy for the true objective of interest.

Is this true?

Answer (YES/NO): NO